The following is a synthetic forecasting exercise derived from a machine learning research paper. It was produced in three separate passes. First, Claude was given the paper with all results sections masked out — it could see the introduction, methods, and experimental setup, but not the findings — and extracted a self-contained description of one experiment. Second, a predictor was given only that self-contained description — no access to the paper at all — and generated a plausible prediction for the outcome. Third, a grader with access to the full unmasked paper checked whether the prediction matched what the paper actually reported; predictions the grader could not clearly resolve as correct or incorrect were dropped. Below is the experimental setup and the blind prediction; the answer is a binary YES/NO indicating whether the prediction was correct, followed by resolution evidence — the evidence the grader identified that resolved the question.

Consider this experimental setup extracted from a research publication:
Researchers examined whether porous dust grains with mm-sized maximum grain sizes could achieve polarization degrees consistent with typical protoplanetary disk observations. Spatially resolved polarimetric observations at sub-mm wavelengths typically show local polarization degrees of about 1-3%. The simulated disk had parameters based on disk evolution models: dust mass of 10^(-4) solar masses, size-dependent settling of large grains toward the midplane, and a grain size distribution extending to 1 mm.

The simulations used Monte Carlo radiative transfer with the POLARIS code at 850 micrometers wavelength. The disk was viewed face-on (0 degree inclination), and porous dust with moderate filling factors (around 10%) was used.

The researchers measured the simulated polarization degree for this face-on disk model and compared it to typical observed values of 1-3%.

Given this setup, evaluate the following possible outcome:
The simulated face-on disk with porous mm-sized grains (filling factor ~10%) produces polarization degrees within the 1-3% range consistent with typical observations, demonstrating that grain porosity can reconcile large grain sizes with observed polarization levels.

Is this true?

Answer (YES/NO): NO